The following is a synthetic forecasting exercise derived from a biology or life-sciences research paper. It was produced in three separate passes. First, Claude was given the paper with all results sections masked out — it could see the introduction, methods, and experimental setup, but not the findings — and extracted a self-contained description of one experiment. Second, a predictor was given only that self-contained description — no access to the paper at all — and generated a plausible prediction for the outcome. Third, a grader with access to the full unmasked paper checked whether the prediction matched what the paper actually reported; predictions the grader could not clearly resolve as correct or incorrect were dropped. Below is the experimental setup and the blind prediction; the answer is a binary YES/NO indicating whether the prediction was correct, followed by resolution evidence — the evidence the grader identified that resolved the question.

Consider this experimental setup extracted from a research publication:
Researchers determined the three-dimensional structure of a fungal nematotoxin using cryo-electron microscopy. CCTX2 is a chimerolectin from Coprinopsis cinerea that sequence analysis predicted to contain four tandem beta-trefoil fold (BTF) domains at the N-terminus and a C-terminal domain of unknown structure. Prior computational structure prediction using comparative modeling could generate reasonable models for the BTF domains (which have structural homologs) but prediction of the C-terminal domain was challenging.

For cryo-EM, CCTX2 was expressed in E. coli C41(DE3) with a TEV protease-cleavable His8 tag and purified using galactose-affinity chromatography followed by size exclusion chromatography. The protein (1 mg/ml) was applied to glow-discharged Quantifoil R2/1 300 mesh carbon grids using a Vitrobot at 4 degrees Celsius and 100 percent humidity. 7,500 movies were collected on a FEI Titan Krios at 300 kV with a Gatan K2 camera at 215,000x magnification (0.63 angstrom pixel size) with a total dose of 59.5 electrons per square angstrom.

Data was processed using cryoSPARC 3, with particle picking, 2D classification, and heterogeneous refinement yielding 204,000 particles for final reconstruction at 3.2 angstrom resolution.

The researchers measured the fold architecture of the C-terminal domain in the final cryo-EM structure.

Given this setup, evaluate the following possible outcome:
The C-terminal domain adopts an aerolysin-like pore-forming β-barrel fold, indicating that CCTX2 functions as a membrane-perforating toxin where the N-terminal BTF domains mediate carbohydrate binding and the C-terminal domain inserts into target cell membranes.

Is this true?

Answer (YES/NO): NO